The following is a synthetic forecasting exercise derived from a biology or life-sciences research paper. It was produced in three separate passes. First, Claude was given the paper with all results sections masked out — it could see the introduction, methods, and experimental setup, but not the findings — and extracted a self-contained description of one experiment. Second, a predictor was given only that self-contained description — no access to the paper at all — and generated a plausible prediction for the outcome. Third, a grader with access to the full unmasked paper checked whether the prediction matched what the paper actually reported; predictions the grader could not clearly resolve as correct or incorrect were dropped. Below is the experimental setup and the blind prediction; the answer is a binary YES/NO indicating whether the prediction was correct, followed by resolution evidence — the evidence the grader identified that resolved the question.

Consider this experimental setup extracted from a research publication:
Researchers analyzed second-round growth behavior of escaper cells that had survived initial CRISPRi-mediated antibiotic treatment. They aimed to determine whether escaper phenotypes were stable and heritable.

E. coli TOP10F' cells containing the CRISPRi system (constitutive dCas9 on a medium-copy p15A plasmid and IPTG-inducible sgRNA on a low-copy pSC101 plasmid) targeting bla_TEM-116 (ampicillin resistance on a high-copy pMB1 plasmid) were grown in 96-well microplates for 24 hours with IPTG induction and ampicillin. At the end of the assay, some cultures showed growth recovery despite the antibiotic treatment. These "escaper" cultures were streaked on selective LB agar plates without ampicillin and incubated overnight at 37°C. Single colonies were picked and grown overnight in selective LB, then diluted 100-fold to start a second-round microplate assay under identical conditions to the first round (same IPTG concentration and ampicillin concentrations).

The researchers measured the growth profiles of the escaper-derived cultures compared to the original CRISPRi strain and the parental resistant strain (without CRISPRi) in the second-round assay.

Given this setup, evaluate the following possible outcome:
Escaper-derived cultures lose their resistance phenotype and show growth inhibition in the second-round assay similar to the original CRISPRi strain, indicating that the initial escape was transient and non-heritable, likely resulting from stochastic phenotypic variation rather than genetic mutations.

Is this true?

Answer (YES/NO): NO